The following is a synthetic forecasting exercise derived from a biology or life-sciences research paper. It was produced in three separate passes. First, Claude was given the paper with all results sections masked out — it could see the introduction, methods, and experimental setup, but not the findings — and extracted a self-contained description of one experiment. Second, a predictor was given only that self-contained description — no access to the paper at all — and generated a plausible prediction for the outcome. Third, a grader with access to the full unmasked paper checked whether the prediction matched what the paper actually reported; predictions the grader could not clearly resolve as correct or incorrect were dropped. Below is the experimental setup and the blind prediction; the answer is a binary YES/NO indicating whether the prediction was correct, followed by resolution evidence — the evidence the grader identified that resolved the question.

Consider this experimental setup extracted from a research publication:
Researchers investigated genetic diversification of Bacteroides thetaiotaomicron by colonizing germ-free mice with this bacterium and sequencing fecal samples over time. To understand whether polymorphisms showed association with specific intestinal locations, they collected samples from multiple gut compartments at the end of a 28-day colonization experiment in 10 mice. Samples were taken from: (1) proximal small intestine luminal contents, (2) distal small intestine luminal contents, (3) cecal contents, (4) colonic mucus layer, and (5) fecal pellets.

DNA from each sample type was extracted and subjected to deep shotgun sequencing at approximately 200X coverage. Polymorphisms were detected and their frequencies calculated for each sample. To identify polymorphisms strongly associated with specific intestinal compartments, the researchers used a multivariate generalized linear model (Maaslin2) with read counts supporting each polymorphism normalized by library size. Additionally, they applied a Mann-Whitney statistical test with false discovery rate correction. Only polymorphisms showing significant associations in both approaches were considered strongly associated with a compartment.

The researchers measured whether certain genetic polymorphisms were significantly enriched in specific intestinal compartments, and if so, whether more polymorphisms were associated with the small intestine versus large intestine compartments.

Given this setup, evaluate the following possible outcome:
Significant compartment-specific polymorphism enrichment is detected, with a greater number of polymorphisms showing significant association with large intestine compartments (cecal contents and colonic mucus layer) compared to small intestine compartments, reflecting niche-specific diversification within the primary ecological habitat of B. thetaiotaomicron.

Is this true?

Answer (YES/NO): NO